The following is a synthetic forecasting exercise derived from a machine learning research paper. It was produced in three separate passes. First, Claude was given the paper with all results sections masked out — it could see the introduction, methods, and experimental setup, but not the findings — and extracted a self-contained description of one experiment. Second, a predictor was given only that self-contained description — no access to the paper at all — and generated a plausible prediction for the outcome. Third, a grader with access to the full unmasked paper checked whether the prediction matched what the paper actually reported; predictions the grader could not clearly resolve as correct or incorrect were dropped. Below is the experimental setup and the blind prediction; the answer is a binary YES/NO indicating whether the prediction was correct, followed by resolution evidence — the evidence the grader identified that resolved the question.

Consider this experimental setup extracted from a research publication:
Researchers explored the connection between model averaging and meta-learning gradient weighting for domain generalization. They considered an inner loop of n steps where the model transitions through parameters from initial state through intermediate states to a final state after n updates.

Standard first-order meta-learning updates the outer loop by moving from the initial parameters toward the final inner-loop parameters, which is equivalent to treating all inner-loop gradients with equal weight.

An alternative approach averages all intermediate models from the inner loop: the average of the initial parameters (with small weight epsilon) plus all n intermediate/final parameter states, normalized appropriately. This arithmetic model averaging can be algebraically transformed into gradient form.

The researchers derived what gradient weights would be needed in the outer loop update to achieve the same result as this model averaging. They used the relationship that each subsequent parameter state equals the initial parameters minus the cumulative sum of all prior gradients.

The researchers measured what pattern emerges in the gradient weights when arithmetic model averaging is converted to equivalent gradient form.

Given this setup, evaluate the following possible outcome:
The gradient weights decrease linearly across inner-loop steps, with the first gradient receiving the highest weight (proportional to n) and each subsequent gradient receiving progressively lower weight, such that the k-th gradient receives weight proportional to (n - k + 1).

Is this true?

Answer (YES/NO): YES